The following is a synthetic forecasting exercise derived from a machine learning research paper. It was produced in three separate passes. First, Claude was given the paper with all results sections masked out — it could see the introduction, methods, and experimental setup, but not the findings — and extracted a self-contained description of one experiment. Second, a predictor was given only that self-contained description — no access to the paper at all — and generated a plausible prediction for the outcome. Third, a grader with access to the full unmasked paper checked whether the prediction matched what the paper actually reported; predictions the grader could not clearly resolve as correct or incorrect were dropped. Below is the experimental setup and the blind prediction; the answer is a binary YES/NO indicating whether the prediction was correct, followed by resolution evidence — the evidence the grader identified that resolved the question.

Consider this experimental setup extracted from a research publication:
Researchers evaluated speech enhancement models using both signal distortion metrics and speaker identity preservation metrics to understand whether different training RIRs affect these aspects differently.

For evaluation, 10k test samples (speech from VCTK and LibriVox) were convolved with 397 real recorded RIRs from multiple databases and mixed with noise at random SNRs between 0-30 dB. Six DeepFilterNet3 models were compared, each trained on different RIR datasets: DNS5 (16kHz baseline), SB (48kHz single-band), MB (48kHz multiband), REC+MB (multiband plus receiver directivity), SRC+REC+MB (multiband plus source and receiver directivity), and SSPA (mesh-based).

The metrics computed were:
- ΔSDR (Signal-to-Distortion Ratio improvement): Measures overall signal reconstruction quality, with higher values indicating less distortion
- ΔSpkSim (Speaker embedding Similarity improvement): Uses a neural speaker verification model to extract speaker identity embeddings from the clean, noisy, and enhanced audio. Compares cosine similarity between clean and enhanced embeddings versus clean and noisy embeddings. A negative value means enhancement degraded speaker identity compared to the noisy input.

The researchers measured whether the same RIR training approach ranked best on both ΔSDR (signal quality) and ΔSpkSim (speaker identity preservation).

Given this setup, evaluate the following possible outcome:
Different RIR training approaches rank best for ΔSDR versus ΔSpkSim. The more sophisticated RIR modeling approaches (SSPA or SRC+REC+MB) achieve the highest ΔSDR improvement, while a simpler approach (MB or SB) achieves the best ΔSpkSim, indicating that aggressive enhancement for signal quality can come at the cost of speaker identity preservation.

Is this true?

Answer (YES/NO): NO